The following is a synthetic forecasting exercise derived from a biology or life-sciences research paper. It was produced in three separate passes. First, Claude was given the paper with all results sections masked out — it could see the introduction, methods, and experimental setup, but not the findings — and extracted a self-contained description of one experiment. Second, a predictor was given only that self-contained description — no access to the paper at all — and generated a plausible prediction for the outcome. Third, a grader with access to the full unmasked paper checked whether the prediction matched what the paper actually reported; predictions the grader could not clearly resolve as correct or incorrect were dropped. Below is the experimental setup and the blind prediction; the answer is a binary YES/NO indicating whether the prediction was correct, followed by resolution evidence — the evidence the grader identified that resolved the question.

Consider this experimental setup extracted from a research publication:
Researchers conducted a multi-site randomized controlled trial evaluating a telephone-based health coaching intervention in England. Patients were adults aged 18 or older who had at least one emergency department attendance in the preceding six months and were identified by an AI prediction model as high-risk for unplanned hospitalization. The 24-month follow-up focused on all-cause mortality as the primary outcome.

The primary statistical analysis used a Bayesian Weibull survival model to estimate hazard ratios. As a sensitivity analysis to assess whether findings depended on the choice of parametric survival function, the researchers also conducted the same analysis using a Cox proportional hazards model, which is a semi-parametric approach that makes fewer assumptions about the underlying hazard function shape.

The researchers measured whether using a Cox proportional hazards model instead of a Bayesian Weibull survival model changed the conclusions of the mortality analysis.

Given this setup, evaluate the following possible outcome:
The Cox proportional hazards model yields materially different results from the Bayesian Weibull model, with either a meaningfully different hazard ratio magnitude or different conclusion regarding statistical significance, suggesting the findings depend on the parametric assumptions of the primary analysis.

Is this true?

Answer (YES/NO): NO